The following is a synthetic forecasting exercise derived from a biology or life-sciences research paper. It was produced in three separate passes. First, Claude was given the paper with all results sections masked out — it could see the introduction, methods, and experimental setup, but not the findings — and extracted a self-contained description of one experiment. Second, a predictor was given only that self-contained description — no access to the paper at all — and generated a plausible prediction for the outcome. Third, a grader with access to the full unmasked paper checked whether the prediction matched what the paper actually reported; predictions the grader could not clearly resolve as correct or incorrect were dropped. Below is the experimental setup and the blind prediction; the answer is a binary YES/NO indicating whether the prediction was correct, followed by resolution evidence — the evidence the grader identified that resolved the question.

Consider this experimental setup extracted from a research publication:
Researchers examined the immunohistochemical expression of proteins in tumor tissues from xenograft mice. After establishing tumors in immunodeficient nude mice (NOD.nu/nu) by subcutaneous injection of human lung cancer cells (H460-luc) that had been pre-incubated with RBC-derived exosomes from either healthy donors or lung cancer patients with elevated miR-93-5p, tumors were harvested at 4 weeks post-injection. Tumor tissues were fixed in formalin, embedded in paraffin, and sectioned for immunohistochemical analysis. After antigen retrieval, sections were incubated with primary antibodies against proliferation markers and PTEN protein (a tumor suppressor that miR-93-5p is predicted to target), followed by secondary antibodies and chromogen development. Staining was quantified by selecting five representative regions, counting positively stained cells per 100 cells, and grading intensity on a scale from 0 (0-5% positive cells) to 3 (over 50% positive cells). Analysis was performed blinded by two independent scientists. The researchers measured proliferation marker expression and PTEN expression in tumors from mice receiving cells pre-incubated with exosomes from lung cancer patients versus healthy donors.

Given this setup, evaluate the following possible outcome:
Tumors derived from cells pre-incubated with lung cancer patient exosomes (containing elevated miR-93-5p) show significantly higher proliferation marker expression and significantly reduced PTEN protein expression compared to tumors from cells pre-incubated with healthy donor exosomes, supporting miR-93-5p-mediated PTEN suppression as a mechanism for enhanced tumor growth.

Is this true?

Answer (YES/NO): YES